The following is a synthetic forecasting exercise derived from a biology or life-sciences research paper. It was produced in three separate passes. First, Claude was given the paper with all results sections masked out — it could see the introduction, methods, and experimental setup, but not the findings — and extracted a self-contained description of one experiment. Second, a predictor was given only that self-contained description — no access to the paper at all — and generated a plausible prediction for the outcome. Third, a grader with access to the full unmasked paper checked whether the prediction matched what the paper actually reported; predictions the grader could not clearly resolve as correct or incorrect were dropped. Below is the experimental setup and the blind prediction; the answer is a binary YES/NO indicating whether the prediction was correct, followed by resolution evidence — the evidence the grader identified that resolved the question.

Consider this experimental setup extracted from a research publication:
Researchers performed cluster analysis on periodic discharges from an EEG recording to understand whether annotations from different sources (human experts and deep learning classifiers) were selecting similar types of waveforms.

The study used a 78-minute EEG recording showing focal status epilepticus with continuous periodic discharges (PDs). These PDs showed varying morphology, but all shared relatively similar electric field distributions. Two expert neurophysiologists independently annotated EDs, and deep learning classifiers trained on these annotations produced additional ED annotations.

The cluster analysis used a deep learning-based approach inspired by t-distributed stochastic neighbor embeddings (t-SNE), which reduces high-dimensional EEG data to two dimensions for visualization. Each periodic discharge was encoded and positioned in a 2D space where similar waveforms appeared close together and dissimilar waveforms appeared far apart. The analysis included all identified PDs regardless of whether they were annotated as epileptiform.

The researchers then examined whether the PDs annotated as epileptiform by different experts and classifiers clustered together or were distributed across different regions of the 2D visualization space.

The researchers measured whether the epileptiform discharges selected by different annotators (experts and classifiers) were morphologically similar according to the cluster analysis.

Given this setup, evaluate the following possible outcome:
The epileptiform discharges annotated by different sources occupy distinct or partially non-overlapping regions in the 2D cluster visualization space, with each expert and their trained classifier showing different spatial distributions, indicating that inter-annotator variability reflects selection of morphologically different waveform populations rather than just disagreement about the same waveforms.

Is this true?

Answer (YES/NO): NO